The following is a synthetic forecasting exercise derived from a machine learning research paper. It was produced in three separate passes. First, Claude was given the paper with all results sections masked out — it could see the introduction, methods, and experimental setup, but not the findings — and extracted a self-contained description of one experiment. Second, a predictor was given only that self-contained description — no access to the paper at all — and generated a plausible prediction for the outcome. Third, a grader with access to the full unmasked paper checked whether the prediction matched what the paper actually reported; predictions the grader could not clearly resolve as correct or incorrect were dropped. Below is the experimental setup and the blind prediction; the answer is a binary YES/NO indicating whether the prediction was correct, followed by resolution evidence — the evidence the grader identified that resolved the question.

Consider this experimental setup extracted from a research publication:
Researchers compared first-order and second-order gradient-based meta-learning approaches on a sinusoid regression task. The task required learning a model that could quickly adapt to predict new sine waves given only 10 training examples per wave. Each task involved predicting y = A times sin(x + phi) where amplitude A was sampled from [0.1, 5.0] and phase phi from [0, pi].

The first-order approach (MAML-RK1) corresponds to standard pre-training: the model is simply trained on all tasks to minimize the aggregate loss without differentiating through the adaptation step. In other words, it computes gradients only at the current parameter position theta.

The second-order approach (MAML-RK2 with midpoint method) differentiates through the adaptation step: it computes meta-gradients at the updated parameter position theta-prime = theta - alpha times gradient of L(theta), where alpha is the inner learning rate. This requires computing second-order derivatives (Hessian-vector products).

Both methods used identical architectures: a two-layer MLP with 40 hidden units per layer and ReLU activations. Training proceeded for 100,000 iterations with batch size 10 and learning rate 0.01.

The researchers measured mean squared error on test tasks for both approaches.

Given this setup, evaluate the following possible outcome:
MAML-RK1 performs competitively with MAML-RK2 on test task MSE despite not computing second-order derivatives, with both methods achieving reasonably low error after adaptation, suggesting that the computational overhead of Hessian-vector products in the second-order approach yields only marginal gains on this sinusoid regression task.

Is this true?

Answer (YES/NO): NO